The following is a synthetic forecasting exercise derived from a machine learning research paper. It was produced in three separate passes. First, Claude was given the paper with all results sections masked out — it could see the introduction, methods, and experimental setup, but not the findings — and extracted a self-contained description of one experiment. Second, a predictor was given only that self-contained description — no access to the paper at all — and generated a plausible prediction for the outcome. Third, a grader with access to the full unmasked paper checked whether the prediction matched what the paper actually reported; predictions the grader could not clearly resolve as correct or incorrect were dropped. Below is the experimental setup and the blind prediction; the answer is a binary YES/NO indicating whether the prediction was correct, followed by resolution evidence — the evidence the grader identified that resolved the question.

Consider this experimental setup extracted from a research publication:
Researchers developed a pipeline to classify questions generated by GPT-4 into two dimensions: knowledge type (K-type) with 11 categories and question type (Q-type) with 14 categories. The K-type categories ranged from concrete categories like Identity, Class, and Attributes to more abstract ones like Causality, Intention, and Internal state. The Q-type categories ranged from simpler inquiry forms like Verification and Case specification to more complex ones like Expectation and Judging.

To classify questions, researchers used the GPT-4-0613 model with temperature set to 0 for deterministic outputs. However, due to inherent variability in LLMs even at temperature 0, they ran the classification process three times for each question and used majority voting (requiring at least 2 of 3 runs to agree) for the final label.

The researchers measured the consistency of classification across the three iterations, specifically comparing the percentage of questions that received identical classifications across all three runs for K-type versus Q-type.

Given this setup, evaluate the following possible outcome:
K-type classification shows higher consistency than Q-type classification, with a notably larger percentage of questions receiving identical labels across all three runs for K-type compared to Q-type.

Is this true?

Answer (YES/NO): NO